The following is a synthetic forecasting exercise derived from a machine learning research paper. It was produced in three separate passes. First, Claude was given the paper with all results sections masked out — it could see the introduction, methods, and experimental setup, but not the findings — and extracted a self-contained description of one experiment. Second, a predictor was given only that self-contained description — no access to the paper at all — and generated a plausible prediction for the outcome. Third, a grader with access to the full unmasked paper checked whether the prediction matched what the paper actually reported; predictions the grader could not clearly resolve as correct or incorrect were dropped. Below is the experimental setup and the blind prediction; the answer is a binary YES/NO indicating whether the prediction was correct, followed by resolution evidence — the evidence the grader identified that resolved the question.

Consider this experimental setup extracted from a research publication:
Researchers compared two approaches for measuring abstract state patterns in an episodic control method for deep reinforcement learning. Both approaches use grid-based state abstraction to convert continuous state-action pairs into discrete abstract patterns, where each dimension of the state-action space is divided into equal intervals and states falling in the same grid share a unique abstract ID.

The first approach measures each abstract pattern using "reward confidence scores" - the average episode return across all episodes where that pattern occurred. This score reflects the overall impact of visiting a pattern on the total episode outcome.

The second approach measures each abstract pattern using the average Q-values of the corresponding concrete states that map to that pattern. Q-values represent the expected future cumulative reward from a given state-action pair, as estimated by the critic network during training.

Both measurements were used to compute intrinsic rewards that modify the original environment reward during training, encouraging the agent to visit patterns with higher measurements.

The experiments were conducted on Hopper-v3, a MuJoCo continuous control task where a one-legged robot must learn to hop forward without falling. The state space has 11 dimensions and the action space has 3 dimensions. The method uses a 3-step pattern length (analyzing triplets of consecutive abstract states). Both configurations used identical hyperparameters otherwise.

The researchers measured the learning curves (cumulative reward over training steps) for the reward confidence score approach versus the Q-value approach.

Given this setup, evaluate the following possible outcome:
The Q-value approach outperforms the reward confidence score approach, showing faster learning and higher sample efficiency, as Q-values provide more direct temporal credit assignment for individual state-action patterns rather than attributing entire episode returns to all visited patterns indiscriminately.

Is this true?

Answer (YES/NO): NO